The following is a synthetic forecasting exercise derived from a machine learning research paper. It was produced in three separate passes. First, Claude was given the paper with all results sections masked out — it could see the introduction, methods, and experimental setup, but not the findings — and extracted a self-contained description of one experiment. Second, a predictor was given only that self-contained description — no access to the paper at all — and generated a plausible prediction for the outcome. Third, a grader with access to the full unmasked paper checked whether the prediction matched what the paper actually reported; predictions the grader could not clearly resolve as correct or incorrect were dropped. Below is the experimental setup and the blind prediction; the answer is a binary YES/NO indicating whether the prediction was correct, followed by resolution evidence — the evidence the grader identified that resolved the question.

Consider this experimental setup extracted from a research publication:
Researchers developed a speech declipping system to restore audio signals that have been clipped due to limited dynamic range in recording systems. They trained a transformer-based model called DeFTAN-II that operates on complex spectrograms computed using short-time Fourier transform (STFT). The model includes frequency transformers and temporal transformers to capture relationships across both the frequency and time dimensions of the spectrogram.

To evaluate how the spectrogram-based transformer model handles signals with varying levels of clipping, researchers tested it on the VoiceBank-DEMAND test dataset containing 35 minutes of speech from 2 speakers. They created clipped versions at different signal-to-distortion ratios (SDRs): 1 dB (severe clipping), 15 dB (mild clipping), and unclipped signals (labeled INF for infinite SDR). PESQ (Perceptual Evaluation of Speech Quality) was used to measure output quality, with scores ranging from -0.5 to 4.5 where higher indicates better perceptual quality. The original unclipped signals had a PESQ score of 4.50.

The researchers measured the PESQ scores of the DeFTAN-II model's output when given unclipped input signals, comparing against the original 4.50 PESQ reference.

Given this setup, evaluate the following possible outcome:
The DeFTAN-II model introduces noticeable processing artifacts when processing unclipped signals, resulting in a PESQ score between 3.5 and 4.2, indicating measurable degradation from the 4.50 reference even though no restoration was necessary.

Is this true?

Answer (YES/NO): NO